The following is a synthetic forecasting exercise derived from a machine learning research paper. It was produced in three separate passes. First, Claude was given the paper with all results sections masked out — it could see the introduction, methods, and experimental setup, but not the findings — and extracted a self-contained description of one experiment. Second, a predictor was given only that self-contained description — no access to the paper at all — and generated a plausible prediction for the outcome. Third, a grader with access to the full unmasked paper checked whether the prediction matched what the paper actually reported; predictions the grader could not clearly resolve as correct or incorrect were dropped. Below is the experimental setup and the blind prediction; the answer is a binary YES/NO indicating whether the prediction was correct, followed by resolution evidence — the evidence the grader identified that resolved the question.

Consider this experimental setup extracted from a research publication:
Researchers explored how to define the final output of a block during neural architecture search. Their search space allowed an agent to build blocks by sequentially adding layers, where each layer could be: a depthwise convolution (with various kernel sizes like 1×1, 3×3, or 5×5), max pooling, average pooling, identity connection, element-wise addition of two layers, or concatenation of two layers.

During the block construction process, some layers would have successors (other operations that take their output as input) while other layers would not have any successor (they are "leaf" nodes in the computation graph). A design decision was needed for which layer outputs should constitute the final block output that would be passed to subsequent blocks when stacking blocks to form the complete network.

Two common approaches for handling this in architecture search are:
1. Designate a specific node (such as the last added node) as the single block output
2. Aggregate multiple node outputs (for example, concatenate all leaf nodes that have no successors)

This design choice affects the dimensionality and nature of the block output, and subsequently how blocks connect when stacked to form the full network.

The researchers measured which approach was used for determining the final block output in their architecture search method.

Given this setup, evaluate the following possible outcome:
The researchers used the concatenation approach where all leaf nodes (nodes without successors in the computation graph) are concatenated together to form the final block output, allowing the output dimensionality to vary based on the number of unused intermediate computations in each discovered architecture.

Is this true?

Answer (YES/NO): YES